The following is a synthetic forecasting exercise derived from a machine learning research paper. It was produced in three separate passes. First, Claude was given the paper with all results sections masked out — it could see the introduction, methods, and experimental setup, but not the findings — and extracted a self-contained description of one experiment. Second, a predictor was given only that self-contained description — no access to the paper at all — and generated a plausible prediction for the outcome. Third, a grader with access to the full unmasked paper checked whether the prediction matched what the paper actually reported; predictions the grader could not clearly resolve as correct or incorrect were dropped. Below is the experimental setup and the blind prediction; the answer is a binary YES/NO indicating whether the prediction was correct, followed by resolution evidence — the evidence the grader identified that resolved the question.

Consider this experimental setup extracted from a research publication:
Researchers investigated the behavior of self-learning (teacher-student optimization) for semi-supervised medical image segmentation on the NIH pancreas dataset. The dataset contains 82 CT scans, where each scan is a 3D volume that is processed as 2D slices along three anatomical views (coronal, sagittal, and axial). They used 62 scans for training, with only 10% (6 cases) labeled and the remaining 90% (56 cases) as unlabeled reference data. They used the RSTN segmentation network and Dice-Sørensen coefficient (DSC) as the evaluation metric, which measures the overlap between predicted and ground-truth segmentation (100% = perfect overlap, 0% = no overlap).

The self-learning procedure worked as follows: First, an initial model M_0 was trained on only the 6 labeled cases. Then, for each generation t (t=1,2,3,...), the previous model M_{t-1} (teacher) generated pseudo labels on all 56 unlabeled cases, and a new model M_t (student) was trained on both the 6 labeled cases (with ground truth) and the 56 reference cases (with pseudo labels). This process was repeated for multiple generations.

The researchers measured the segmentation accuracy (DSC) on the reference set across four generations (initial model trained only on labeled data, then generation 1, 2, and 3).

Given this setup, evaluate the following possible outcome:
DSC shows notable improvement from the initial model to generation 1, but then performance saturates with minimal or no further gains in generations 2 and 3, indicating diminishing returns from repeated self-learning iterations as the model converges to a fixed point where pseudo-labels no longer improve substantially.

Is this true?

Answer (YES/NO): NO